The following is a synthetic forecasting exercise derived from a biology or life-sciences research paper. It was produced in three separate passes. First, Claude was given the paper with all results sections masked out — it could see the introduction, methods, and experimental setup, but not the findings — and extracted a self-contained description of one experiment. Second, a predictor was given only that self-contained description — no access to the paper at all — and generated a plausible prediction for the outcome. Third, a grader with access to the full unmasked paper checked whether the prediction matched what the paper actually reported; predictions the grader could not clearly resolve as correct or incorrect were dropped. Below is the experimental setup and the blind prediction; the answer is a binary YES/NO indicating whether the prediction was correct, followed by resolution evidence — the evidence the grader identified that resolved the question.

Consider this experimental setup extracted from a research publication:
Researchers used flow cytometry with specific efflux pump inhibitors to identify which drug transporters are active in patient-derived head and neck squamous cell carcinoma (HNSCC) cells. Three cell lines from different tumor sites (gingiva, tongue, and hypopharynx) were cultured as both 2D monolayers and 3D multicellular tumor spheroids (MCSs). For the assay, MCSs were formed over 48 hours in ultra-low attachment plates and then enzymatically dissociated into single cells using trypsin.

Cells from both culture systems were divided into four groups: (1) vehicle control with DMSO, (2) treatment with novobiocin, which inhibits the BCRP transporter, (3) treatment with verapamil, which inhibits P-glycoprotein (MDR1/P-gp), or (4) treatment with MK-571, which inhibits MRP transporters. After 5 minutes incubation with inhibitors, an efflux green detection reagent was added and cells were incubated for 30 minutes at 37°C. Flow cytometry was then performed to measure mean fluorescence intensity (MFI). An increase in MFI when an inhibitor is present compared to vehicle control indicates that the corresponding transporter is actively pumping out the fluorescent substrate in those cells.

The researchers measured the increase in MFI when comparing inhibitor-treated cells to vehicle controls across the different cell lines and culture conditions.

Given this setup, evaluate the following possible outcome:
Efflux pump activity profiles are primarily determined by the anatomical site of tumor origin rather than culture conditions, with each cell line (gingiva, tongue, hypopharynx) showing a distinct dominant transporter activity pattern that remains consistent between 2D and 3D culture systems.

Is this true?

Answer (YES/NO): NO